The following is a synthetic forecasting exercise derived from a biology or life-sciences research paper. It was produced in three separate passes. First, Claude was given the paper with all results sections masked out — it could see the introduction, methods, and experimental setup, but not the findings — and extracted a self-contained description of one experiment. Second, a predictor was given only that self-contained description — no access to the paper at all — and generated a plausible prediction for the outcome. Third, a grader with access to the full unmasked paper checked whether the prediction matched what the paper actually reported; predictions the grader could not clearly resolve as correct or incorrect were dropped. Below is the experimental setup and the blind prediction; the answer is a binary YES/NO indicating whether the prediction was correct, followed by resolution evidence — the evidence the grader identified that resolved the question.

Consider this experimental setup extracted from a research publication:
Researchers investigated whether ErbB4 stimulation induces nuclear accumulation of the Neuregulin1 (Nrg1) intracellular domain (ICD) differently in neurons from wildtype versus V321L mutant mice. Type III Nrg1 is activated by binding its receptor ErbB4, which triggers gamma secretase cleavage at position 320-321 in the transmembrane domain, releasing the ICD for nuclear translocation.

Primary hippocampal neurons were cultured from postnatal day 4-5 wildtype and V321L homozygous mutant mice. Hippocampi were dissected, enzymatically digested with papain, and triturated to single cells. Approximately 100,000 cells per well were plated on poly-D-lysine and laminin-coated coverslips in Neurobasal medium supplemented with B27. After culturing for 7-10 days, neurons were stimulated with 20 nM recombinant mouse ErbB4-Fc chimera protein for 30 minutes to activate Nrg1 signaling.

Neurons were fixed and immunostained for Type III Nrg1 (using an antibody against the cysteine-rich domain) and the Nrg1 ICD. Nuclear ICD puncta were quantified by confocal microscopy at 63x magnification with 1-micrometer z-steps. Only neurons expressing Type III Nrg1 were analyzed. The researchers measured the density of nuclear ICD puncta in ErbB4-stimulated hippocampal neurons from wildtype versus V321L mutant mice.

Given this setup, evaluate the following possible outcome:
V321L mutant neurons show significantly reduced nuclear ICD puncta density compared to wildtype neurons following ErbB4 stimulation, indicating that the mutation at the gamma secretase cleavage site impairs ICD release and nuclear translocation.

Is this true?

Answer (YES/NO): YES